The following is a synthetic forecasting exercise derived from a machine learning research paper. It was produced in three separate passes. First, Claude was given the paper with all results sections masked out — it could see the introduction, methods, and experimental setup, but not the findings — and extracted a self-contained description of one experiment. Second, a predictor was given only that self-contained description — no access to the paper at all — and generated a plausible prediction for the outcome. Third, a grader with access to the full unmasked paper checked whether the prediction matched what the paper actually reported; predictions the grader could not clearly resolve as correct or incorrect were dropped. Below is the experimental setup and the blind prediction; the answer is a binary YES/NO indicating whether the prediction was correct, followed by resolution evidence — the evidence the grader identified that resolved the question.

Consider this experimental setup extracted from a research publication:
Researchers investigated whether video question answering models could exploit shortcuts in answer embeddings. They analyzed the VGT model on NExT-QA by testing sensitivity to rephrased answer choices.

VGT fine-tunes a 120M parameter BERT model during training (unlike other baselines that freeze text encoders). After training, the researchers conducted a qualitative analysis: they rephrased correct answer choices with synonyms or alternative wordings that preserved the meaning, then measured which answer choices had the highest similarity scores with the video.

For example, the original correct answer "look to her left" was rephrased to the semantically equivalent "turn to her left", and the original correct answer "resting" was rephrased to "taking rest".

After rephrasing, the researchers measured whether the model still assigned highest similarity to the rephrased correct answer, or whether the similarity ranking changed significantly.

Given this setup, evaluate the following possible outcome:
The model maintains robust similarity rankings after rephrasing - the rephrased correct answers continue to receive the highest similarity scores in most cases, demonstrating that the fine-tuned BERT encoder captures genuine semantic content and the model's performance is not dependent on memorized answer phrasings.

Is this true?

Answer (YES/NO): NO